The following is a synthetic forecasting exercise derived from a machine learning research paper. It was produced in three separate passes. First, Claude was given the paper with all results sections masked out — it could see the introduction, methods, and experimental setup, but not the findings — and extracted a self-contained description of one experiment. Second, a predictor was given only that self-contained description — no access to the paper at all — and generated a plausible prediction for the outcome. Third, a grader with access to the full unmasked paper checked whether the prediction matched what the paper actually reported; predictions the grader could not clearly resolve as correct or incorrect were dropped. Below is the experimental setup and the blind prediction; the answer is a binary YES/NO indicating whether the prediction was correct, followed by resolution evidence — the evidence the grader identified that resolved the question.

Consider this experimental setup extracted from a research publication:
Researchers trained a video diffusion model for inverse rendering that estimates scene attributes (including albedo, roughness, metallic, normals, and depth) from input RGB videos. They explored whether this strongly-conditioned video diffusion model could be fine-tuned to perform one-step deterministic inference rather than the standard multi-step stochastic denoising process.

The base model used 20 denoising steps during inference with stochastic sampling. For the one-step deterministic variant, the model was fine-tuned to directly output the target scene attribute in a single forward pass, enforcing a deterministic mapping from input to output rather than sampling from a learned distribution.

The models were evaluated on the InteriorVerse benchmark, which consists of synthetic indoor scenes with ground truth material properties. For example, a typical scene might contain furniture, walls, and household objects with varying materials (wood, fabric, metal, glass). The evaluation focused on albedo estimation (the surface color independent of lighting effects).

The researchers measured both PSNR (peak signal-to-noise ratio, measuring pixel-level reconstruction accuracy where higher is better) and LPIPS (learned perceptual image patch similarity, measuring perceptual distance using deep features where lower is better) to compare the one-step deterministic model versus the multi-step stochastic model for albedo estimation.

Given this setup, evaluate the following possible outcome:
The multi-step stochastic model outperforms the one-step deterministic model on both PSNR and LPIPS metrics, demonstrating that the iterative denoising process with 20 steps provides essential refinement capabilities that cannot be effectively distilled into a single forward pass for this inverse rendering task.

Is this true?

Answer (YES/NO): NO